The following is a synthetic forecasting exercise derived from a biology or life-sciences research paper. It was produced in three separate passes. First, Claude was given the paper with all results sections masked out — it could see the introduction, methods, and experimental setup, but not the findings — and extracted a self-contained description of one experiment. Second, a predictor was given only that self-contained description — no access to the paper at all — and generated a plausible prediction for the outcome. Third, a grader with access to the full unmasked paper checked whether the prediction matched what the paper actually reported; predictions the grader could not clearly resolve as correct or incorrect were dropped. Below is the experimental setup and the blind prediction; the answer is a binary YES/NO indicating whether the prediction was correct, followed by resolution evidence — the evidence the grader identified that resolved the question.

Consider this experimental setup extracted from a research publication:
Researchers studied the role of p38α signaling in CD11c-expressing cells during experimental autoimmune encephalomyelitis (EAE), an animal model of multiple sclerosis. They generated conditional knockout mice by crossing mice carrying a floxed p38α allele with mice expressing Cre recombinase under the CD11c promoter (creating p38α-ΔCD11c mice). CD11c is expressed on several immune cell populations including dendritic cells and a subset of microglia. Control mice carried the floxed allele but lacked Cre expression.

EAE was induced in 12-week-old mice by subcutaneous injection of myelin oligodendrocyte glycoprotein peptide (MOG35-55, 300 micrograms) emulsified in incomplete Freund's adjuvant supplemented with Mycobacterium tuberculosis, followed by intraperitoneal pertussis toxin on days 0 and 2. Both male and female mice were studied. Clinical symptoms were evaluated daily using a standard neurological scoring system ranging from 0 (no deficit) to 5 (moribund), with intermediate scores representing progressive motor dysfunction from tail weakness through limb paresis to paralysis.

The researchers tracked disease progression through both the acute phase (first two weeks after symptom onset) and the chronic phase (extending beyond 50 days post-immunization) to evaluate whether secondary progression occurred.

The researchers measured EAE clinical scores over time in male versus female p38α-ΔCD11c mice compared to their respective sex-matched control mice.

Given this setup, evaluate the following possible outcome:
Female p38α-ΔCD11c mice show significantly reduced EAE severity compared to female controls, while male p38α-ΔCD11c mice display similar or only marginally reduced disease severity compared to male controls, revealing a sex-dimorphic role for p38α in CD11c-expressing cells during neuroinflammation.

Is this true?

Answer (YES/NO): NO